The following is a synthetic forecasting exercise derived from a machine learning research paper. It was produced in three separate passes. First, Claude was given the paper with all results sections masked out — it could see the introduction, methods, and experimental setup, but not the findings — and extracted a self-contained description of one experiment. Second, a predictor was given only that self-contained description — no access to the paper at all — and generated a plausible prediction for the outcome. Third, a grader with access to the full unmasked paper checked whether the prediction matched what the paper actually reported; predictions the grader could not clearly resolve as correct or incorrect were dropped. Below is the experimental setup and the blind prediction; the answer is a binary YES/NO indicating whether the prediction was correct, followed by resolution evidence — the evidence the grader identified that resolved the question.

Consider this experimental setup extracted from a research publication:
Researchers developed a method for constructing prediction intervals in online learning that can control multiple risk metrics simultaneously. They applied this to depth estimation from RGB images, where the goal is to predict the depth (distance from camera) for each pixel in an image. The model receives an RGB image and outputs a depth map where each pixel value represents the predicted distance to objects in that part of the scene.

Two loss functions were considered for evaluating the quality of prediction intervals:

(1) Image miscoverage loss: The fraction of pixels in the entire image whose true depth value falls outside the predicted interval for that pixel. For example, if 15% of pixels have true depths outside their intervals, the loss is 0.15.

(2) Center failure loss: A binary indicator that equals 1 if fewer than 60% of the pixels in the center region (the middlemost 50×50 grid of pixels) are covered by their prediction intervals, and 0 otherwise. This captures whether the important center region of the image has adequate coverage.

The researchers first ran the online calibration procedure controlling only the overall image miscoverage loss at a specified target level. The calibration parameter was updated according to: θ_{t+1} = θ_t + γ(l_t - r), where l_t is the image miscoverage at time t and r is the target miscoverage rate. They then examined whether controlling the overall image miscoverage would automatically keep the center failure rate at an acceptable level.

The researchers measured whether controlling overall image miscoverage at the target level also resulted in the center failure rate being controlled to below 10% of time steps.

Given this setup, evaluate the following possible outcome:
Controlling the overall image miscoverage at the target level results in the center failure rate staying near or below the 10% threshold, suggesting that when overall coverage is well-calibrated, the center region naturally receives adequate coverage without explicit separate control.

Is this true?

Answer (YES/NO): NO